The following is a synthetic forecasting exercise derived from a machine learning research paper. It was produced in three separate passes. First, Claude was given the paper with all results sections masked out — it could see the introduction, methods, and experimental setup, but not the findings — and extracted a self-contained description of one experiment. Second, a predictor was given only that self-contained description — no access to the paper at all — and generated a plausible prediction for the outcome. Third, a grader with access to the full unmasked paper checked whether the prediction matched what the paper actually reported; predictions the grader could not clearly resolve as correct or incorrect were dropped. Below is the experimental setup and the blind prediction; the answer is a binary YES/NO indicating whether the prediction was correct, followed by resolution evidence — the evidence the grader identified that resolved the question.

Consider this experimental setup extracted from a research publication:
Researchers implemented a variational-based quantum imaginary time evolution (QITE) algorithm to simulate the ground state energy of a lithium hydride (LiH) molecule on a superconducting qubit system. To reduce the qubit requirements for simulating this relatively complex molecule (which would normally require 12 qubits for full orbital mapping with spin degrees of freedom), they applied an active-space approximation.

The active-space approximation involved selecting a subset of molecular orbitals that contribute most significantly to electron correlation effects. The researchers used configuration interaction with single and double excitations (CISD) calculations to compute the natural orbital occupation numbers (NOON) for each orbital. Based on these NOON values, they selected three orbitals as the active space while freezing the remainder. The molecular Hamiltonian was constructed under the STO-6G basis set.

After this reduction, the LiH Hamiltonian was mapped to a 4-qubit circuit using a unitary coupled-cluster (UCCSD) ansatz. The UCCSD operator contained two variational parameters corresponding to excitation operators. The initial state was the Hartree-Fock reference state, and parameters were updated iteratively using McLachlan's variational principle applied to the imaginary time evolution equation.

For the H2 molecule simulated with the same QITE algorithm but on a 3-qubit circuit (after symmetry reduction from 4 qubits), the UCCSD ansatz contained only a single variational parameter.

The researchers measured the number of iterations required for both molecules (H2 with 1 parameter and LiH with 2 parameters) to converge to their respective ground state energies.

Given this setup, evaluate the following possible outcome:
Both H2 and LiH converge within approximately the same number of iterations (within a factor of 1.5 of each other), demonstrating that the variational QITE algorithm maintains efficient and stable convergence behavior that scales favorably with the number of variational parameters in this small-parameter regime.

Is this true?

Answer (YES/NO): YES